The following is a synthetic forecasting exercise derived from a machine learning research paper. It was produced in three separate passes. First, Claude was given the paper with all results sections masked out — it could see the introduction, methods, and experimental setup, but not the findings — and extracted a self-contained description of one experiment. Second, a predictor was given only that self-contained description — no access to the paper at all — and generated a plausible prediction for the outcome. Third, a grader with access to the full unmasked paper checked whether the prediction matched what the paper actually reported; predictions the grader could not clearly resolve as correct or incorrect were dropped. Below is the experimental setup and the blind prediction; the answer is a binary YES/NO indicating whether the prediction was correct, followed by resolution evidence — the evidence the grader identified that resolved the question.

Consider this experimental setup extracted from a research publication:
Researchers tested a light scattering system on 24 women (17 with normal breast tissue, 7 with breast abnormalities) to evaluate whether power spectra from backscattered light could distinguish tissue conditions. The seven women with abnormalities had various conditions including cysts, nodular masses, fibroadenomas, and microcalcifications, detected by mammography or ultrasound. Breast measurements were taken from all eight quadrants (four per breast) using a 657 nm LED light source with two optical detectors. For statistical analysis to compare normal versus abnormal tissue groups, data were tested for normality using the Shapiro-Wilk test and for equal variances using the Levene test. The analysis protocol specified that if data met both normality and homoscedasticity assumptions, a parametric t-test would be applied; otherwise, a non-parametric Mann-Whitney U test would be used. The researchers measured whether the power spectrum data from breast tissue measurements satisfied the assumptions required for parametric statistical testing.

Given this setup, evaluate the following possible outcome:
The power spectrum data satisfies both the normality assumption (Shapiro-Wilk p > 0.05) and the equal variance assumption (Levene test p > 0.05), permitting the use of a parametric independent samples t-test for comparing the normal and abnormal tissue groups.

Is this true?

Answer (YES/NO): NO